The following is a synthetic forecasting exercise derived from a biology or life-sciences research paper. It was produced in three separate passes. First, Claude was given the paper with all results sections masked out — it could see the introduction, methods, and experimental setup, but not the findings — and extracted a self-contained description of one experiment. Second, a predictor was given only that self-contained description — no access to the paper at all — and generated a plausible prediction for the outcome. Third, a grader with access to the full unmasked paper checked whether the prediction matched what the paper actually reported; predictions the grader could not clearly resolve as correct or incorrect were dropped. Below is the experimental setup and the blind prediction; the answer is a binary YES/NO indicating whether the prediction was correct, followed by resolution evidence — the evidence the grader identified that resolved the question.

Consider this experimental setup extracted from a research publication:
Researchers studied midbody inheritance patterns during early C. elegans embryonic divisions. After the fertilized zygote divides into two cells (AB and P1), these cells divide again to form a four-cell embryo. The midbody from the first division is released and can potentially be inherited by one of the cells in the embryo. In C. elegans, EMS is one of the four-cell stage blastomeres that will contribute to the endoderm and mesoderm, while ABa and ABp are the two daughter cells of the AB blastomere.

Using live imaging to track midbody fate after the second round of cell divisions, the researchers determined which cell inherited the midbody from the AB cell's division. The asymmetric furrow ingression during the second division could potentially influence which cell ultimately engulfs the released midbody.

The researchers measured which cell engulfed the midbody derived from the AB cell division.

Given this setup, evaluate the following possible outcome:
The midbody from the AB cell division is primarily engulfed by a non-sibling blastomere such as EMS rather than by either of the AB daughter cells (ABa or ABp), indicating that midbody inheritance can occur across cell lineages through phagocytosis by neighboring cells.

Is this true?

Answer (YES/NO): YES